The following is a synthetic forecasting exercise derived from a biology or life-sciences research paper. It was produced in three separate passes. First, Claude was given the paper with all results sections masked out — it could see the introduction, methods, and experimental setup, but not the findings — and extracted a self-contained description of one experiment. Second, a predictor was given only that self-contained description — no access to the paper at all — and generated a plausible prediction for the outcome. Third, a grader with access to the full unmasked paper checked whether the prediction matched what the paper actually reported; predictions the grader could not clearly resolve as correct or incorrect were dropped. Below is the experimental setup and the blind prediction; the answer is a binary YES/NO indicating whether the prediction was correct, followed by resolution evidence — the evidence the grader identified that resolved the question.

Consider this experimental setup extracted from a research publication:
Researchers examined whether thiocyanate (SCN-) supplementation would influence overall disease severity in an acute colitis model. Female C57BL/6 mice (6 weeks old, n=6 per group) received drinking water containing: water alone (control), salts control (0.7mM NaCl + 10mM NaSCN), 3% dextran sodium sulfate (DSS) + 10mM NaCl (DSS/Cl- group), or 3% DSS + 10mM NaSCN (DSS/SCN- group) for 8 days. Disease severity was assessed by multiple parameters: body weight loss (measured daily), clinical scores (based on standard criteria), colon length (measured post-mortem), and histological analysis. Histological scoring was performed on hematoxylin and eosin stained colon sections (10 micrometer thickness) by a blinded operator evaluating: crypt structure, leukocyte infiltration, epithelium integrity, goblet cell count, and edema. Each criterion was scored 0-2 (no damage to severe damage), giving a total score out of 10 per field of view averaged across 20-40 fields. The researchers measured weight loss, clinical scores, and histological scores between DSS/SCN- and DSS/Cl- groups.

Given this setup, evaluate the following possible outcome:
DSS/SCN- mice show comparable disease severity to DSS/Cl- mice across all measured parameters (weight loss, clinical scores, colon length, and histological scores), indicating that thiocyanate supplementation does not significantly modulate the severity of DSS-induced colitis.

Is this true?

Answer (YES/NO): NO